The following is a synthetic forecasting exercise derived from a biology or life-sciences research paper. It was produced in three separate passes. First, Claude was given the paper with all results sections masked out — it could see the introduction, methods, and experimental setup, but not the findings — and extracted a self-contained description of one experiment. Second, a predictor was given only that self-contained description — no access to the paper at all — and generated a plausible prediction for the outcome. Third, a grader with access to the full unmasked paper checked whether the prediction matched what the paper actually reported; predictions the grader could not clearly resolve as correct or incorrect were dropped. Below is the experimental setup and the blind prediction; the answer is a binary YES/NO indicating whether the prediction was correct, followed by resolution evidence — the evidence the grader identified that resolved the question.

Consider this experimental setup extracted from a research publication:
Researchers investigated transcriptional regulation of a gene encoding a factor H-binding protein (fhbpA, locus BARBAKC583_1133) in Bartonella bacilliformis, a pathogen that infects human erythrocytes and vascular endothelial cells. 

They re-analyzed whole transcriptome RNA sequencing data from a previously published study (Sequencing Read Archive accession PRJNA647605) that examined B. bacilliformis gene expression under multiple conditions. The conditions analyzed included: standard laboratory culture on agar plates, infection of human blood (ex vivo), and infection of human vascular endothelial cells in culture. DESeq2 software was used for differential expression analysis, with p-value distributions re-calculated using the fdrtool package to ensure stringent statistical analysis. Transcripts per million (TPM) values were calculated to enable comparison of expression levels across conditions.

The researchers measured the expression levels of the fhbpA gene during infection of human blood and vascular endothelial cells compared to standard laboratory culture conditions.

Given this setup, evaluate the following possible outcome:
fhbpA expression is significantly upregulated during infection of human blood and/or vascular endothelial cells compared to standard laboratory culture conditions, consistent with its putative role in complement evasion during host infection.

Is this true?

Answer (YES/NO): YES